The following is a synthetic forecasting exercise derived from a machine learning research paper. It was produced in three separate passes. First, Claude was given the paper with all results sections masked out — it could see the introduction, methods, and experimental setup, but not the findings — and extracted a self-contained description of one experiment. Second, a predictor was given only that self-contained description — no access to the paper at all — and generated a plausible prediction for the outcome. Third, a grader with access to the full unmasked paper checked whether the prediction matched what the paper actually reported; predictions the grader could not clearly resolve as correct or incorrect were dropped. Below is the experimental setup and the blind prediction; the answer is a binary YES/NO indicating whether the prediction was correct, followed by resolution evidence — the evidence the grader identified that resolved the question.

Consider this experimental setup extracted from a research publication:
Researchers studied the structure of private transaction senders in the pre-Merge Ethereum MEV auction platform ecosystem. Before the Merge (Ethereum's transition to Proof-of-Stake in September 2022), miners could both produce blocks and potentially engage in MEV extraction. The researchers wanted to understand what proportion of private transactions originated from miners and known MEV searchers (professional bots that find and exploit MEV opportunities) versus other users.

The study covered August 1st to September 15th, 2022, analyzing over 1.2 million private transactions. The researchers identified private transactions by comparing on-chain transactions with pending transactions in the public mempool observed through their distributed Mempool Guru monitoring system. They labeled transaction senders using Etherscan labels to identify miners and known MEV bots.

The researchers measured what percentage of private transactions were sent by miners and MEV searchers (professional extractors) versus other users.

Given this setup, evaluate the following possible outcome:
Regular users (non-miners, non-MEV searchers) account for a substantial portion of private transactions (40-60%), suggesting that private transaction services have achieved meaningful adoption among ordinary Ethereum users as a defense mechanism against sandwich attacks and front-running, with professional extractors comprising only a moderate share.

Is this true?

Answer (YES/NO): YES